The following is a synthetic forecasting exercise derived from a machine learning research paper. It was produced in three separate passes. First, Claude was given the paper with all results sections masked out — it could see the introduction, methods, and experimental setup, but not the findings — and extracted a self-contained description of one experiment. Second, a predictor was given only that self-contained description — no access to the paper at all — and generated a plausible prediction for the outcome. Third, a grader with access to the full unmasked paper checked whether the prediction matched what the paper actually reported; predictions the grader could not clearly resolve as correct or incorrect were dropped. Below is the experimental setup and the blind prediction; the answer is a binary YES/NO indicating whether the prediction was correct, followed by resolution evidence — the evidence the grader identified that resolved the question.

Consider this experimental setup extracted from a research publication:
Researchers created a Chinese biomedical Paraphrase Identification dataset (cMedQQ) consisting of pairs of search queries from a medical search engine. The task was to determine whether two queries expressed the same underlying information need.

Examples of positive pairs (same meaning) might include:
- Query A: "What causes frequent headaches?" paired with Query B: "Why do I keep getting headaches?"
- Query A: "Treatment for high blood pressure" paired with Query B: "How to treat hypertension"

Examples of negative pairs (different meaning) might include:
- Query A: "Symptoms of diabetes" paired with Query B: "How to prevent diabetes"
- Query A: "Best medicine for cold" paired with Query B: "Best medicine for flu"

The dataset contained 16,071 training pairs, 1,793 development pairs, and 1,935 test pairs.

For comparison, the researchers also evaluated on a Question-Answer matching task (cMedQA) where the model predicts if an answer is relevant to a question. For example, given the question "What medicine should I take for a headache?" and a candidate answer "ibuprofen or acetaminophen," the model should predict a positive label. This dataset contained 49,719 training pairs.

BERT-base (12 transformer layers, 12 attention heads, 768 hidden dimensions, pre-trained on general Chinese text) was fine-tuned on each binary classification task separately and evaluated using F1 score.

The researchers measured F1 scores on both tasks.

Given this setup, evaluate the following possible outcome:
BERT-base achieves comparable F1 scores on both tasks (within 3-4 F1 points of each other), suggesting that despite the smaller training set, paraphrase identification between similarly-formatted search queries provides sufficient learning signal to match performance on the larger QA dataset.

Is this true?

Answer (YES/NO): NO